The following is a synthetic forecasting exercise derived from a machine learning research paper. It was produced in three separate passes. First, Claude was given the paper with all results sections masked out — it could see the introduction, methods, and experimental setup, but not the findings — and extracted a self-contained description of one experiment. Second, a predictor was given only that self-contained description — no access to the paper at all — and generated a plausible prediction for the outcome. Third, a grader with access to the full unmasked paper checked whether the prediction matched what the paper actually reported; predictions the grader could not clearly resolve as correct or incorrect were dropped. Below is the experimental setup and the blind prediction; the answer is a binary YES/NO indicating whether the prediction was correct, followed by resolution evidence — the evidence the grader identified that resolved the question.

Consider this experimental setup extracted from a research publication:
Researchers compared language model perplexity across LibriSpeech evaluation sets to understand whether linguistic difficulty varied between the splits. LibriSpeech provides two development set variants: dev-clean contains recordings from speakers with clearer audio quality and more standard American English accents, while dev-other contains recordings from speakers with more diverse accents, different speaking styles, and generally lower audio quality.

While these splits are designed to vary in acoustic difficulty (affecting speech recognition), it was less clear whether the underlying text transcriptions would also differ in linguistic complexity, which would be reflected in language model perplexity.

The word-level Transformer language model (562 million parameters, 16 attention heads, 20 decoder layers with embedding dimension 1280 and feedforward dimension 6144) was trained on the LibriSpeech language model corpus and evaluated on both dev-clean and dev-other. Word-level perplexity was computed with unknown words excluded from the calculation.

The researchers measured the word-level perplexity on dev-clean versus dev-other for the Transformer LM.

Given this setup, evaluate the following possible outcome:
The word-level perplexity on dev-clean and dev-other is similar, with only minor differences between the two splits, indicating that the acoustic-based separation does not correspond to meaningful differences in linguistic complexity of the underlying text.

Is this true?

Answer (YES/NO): YES